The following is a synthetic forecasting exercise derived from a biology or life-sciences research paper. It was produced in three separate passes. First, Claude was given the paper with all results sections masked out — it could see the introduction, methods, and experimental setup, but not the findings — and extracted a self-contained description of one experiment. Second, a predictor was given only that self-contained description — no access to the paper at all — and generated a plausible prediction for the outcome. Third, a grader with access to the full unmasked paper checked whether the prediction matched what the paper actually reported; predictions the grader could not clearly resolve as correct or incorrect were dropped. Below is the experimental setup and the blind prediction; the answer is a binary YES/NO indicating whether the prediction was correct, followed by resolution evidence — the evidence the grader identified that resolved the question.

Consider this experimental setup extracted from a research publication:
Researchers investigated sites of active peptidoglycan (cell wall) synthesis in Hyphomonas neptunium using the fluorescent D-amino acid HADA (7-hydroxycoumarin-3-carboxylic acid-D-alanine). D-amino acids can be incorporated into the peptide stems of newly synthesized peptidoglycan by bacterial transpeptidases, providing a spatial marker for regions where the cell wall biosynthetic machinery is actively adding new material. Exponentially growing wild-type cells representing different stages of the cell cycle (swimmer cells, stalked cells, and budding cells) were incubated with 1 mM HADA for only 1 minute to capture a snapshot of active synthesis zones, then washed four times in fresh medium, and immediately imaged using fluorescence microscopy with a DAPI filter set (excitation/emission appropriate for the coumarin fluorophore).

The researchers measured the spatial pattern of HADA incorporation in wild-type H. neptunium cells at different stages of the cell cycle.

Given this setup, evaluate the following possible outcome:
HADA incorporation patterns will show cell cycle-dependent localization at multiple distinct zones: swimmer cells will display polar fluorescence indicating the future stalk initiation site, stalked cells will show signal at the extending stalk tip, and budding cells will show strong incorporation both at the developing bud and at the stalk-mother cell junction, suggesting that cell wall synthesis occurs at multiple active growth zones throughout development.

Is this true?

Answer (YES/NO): NO